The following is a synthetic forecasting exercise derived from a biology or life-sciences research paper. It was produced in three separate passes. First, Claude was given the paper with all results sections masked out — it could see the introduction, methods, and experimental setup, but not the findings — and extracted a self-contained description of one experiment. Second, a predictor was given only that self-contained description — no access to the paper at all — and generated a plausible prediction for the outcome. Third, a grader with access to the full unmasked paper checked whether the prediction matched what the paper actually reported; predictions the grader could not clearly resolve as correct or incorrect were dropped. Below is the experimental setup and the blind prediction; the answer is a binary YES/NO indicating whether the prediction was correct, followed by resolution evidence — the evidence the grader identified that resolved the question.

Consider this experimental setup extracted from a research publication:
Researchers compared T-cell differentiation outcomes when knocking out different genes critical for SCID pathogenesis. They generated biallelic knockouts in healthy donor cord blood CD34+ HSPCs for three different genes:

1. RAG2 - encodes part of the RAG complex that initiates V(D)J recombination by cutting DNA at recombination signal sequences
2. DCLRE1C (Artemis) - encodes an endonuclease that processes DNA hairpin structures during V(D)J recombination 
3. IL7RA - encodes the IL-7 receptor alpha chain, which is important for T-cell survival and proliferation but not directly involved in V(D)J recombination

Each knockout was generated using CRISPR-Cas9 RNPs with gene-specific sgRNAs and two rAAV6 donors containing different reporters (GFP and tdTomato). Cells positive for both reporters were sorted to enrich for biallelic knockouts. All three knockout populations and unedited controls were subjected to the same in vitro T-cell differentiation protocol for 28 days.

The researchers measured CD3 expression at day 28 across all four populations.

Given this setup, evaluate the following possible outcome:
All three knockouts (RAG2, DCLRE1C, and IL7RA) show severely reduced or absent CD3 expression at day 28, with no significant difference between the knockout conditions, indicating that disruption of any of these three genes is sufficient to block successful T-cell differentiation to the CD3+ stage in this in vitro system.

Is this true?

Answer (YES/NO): NO